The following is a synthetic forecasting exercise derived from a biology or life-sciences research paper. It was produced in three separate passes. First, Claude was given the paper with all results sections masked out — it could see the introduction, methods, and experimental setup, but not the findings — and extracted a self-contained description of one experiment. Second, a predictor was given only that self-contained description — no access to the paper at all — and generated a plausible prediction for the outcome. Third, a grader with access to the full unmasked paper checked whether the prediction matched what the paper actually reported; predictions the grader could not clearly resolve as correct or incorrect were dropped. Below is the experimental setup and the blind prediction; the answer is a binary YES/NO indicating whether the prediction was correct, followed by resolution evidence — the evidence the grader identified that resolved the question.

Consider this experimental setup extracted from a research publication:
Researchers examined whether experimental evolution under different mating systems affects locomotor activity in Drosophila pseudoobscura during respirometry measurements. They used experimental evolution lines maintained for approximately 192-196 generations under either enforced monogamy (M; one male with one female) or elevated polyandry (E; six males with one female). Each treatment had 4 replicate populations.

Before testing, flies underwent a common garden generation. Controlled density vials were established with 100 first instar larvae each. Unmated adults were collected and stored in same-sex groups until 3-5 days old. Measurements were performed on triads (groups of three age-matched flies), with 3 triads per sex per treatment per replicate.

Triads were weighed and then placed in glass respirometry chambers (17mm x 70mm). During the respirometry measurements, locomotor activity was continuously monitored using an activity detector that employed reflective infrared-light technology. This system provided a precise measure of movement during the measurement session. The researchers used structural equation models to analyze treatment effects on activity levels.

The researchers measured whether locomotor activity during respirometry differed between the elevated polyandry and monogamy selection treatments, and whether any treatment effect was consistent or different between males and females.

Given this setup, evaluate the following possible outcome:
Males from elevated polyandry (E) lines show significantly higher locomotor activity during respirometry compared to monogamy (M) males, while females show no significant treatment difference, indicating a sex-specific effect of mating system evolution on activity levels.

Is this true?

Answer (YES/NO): NO